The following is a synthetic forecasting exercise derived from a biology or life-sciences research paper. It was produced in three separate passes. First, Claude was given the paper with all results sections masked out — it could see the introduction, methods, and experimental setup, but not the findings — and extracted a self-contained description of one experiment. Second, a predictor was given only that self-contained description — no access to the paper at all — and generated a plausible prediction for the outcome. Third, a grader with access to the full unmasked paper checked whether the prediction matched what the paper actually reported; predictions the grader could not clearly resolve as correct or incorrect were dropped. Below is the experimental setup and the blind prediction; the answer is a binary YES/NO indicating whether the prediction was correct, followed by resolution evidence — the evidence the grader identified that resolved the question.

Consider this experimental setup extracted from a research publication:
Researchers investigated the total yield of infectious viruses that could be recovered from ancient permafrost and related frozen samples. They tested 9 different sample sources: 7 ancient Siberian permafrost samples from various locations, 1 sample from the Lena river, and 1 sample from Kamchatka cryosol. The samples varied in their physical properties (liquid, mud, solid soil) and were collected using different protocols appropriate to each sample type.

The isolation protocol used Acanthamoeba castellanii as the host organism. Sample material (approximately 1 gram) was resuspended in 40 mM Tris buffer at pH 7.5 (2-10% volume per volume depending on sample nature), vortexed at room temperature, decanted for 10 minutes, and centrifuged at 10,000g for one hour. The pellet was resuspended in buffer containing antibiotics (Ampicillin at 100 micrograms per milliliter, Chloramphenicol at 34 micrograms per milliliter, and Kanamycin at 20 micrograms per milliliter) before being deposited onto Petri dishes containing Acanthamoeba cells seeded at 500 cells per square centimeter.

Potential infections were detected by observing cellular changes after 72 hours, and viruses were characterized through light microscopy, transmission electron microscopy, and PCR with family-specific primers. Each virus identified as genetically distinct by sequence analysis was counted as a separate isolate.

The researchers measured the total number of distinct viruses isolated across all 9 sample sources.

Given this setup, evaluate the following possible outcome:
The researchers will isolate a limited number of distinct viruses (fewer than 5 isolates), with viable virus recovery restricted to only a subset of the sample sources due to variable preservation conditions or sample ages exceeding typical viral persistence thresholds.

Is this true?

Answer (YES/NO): NO